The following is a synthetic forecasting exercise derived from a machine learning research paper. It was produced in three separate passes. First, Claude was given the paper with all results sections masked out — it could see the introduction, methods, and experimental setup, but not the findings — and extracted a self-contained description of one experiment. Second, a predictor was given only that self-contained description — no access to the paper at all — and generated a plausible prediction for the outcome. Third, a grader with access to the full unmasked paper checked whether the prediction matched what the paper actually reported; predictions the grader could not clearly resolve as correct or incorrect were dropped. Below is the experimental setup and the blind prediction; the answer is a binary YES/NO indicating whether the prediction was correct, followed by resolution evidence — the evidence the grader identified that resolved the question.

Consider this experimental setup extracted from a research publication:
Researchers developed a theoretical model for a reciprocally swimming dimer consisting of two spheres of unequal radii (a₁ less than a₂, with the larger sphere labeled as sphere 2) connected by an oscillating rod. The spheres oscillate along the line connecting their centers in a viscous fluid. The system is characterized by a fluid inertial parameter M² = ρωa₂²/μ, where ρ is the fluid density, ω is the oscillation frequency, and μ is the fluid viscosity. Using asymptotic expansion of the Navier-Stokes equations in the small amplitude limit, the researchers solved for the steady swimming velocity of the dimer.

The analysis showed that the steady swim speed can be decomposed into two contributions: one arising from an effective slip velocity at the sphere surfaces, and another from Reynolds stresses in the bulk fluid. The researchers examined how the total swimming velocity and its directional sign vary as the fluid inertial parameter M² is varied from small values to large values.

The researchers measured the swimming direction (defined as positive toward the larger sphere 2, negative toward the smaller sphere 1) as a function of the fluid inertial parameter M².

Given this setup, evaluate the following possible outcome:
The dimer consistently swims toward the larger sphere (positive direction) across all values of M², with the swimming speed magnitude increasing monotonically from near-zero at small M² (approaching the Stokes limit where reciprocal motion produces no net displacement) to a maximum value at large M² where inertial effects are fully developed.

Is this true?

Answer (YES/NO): NO